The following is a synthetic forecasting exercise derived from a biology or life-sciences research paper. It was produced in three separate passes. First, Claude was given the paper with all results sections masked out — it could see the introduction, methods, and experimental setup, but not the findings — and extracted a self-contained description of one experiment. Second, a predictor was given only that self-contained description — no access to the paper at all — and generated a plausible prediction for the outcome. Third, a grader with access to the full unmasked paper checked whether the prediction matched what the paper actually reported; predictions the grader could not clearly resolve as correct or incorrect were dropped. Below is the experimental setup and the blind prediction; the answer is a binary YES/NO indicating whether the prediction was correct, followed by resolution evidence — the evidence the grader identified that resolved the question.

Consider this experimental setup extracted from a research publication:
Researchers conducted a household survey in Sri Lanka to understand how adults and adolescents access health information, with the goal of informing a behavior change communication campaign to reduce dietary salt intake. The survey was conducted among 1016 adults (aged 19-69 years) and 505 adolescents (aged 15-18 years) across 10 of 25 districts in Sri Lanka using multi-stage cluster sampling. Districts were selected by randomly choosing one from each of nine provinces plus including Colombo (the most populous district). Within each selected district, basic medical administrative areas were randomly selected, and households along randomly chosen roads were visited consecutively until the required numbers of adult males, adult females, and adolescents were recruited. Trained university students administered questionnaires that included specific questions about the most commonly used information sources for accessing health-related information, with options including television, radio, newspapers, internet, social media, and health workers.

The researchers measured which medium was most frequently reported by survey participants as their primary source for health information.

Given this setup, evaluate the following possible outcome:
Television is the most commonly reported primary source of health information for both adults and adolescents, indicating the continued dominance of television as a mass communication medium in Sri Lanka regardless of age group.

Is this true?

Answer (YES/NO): YES